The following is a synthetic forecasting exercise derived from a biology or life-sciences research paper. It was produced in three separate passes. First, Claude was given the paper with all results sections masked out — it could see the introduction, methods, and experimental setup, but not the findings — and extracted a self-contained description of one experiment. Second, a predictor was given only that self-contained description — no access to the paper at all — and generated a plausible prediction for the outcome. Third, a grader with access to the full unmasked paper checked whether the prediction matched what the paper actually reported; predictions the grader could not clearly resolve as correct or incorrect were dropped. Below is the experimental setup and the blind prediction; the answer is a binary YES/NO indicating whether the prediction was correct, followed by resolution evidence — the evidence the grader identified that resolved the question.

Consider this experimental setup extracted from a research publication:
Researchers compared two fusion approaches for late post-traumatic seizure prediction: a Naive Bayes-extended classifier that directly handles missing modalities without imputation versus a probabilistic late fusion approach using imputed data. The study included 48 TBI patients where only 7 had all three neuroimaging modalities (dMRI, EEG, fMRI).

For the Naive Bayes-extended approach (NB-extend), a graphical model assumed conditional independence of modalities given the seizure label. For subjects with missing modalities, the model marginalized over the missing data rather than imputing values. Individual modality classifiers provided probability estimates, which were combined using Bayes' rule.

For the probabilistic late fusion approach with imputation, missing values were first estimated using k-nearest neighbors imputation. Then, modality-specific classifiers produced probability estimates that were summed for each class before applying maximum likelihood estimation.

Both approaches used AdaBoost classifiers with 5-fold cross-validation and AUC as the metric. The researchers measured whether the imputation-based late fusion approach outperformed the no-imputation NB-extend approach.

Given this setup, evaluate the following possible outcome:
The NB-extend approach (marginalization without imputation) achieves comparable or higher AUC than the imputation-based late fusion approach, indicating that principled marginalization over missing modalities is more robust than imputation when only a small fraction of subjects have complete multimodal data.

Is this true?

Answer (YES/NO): NO